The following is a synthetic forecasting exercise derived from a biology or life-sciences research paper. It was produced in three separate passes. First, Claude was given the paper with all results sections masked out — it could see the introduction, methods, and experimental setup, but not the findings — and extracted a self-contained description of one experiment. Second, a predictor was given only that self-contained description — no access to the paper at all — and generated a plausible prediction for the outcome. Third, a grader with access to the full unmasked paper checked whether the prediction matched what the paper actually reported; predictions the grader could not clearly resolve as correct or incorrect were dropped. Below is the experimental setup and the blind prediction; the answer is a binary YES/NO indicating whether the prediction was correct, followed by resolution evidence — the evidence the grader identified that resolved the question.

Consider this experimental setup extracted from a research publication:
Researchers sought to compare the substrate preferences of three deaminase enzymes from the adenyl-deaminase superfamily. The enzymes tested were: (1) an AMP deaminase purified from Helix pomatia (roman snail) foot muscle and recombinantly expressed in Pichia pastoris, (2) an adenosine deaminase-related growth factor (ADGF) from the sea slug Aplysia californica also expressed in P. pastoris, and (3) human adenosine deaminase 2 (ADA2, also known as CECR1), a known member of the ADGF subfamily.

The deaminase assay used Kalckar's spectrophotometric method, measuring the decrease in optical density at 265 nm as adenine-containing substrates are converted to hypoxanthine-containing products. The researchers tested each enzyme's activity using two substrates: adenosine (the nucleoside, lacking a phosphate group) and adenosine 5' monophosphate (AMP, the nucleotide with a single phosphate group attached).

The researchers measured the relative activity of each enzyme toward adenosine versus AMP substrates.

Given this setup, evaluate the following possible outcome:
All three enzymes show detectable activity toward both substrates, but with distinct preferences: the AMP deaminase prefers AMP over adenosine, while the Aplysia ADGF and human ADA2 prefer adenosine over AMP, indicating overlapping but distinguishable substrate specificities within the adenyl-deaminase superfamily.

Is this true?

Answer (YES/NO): NO